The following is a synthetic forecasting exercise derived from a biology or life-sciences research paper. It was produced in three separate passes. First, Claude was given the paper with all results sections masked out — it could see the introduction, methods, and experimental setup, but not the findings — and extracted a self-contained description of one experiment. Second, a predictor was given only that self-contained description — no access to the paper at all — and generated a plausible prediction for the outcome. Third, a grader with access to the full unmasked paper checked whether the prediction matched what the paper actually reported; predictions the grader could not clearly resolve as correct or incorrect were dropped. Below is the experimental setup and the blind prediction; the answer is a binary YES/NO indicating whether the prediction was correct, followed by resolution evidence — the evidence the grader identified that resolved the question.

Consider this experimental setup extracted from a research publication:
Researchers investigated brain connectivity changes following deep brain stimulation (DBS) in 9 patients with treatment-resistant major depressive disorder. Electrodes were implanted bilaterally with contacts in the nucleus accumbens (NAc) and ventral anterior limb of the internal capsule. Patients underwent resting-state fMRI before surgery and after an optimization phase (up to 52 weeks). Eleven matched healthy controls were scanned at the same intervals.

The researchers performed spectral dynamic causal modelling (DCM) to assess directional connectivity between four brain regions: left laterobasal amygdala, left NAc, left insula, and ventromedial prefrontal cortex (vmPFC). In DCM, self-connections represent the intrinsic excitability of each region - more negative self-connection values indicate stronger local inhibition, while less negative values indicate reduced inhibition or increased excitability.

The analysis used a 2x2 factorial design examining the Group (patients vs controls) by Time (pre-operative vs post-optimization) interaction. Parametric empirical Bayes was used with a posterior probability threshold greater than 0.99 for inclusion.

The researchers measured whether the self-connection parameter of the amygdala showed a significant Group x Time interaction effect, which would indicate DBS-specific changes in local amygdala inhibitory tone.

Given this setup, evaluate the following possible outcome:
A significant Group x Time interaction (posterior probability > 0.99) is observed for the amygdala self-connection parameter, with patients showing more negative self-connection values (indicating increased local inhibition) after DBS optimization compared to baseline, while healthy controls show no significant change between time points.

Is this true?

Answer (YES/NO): NO